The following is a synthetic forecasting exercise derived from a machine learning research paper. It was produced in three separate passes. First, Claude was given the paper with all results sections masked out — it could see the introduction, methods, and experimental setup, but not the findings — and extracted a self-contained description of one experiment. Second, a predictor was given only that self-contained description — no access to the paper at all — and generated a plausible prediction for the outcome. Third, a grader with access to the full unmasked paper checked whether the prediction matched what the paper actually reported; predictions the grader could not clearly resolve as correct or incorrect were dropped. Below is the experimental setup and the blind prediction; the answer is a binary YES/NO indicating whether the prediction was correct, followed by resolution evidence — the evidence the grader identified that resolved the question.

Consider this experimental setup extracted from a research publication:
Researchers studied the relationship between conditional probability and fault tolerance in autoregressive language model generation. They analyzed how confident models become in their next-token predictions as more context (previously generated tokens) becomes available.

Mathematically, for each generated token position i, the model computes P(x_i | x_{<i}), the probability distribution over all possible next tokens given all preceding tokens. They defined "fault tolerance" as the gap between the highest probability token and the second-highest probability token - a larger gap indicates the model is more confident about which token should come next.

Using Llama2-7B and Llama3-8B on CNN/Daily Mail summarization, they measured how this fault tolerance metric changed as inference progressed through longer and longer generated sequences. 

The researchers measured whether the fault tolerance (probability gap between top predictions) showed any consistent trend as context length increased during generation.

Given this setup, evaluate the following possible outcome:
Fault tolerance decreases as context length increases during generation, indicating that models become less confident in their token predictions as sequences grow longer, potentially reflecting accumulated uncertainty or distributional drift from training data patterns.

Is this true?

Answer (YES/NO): NO